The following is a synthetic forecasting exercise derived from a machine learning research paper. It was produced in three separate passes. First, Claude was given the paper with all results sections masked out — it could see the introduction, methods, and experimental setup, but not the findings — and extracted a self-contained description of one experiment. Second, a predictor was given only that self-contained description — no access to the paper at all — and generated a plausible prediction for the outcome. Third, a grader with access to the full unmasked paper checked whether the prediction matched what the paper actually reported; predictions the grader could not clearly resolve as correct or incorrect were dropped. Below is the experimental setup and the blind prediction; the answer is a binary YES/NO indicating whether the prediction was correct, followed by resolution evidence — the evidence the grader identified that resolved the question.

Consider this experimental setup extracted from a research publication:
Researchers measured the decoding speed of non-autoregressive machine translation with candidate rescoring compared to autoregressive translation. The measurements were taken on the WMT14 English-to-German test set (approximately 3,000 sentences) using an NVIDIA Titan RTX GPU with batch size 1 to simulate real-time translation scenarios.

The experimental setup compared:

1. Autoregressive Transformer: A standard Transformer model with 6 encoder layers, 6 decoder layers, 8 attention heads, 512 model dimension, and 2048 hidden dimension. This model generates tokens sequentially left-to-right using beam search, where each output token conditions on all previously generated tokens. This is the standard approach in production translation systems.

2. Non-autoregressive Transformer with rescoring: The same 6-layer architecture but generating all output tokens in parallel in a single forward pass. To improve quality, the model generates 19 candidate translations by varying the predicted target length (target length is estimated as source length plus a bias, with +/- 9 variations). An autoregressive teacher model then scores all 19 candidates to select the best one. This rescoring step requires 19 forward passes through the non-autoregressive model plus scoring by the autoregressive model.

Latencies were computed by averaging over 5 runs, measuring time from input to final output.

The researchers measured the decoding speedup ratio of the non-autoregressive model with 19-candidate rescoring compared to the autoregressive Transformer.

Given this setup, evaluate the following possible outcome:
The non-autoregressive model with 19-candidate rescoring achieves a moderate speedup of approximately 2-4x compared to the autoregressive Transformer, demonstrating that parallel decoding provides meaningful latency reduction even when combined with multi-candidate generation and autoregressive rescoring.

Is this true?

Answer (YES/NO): NO